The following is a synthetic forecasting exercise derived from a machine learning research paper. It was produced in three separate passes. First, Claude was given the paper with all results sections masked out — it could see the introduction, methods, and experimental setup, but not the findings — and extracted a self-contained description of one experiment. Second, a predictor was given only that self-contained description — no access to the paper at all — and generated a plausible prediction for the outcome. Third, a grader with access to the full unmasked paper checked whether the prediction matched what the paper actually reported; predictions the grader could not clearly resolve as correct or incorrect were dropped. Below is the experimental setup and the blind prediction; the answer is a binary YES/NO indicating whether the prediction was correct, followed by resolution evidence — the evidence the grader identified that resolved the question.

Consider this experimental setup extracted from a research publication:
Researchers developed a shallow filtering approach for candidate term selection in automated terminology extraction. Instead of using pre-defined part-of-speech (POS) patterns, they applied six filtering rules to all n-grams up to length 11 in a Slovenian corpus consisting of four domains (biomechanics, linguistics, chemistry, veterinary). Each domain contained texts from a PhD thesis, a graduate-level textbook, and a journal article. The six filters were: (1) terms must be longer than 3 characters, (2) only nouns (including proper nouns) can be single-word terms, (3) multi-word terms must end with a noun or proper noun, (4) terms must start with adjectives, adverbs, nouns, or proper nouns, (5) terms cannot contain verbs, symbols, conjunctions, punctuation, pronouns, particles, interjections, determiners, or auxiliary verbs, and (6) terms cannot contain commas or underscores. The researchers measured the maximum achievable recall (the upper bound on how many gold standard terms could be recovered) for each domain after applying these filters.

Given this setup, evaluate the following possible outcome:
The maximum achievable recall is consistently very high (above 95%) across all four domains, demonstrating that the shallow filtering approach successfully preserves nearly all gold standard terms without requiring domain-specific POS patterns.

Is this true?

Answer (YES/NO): NO